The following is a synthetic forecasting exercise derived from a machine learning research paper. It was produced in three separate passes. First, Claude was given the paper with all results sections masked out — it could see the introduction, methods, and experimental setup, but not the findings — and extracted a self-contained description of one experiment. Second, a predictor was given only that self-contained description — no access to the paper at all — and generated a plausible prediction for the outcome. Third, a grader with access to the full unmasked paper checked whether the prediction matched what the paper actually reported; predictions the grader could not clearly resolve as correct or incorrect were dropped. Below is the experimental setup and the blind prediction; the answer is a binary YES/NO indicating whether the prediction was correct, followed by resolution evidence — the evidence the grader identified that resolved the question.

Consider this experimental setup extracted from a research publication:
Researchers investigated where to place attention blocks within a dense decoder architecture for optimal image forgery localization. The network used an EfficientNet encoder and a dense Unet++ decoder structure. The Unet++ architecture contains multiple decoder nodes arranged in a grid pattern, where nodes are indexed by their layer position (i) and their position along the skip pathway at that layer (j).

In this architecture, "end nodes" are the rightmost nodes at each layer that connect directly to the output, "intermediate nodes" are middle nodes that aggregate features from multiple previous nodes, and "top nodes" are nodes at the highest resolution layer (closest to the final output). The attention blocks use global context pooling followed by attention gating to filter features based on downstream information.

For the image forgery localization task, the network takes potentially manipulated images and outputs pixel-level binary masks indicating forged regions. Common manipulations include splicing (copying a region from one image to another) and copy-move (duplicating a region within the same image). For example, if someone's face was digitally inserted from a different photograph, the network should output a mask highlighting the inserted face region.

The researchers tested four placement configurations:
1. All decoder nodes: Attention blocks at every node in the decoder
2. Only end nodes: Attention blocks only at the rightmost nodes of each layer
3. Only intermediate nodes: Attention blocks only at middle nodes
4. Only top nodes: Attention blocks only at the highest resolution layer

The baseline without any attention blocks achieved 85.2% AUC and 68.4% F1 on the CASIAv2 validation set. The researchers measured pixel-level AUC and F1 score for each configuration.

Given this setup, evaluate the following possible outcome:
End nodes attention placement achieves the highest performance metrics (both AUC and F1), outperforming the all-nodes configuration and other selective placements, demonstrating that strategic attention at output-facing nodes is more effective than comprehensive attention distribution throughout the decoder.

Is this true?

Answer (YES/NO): NO